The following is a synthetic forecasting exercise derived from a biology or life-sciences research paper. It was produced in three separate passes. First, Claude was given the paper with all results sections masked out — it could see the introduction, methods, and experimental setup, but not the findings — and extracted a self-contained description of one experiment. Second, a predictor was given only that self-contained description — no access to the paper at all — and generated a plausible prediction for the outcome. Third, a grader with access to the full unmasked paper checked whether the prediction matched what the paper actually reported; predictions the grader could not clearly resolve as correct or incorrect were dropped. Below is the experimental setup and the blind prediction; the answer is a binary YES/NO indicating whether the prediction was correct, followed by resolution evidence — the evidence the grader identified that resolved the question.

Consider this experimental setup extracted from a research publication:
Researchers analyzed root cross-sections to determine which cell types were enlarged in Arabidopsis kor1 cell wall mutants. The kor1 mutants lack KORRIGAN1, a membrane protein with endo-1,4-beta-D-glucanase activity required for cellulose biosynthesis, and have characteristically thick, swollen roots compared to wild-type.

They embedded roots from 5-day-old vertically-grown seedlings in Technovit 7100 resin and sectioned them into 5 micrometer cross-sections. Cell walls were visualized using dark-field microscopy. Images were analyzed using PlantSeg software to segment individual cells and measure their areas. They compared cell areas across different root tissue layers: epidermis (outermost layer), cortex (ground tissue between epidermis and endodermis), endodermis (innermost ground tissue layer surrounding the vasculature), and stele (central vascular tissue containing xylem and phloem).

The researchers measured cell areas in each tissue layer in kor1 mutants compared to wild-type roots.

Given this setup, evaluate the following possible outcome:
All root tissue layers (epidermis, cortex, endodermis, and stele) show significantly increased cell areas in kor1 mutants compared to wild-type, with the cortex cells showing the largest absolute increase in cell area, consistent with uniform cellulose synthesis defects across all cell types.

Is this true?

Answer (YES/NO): NO